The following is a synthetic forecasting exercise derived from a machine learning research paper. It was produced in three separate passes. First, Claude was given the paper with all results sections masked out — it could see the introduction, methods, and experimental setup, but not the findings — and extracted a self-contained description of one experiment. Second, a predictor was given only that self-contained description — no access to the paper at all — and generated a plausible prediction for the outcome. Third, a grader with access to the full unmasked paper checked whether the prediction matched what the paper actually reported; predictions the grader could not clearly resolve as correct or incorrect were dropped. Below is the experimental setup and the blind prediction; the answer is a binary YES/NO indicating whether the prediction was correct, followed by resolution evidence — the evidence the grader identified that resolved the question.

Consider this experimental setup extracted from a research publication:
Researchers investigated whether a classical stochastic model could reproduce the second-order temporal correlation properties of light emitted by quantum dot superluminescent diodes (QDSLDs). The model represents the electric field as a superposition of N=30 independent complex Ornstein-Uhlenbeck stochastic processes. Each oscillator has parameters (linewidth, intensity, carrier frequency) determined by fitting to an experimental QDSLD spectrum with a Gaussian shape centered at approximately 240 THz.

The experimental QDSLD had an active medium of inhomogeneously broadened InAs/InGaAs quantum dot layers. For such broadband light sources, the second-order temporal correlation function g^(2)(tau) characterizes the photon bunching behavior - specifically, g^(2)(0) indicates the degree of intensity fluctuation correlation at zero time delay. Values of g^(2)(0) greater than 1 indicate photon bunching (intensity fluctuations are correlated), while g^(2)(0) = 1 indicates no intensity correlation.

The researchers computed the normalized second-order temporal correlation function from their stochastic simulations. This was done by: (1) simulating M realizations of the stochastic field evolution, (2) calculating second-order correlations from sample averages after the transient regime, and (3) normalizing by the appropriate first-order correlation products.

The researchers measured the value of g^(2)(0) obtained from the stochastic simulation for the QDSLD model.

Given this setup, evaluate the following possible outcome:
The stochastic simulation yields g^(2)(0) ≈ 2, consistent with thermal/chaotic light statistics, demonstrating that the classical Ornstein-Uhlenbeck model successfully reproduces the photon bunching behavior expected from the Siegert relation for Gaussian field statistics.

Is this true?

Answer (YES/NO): YES